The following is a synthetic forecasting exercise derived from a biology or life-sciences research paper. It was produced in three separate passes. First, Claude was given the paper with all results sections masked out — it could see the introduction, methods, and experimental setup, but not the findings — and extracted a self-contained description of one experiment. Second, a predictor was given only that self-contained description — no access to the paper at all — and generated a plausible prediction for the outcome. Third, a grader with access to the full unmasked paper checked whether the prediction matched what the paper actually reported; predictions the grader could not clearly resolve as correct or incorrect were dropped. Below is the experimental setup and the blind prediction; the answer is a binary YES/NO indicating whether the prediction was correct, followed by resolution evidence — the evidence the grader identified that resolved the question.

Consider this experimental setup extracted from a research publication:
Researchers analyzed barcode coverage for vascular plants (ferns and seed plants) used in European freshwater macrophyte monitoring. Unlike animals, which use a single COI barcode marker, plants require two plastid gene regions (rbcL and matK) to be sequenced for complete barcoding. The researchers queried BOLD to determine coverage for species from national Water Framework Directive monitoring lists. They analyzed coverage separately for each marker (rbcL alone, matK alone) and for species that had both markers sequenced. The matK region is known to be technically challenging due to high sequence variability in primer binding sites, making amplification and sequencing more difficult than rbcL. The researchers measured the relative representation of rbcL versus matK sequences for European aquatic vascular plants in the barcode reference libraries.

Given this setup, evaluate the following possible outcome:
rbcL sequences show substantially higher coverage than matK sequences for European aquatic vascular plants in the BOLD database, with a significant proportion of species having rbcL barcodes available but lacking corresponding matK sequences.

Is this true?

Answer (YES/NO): YES